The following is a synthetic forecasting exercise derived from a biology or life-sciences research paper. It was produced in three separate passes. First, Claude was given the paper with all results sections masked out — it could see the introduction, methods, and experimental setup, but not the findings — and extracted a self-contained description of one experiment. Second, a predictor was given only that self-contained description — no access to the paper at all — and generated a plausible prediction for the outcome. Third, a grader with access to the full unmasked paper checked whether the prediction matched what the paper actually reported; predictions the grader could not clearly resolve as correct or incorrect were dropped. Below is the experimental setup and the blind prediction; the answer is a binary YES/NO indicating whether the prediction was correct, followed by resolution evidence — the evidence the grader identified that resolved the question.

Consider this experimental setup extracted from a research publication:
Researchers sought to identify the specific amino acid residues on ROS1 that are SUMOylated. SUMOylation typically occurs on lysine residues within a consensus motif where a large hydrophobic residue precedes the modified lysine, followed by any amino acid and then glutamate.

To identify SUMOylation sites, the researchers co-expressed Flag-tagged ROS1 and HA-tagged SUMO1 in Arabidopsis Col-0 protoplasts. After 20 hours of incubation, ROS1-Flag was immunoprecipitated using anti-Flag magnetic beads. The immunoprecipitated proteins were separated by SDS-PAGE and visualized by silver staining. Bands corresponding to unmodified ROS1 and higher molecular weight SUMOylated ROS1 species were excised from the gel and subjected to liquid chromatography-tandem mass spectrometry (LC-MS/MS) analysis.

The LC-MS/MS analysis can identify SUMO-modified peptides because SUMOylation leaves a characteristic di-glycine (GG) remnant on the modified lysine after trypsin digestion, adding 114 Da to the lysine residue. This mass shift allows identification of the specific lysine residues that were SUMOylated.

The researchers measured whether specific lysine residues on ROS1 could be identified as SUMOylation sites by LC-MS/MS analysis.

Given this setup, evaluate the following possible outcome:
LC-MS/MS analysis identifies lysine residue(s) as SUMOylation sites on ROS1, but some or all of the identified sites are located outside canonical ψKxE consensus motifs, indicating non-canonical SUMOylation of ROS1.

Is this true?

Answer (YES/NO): NO